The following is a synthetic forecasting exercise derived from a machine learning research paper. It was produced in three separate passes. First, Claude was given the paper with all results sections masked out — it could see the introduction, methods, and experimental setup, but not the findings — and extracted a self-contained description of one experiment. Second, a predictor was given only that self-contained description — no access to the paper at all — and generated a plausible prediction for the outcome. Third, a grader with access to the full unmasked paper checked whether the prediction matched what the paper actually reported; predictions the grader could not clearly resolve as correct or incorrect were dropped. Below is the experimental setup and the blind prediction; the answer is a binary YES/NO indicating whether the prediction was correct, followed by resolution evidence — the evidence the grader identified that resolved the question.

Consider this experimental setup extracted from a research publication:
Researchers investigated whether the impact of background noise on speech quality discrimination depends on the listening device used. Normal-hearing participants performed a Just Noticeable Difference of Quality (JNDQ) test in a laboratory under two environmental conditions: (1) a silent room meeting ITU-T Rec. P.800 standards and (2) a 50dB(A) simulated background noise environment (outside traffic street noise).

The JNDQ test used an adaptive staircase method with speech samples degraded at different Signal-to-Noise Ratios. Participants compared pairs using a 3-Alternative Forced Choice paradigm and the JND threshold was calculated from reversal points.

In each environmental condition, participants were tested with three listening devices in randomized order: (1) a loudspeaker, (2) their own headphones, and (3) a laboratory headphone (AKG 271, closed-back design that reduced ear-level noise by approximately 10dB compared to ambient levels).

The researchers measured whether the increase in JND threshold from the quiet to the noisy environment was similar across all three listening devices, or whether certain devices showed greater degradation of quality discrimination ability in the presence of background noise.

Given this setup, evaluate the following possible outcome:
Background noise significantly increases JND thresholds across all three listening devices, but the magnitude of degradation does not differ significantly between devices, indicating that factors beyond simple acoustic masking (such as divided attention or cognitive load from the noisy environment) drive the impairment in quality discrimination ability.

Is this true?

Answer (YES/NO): NO